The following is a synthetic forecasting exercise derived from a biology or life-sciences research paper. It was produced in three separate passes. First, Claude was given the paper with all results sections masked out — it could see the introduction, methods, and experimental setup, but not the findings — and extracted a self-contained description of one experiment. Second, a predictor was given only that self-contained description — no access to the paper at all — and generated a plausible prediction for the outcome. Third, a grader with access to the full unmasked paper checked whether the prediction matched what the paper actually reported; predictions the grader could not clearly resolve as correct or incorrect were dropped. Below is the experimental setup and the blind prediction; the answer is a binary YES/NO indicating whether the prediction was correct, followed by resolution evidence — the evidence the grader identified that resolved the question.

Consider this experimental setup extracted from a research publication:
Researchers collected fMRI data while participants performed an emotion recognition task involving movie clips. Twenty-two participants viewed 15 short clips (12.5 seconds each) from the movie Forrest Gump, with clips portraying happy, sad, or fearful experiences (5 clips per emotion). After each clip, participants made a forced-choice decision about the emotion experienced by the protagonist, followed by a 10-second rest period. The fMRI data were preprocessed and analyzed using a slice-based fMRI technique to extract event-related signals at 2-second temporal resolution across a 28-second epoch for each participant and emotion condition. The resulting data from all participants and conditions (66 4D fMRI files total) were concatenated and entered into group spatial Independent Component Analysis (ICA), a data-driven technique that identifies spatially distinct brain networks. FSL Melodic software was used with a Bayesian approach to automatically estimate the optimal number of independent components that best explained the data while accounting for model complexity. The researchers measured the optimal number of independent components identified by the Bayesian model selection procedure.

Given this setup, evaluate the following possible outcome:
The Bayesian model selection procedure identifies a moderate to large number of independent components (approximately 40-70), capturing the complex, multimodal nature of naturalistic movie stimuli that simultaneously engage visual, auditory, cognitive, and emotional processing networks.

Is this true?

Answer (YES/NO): NO